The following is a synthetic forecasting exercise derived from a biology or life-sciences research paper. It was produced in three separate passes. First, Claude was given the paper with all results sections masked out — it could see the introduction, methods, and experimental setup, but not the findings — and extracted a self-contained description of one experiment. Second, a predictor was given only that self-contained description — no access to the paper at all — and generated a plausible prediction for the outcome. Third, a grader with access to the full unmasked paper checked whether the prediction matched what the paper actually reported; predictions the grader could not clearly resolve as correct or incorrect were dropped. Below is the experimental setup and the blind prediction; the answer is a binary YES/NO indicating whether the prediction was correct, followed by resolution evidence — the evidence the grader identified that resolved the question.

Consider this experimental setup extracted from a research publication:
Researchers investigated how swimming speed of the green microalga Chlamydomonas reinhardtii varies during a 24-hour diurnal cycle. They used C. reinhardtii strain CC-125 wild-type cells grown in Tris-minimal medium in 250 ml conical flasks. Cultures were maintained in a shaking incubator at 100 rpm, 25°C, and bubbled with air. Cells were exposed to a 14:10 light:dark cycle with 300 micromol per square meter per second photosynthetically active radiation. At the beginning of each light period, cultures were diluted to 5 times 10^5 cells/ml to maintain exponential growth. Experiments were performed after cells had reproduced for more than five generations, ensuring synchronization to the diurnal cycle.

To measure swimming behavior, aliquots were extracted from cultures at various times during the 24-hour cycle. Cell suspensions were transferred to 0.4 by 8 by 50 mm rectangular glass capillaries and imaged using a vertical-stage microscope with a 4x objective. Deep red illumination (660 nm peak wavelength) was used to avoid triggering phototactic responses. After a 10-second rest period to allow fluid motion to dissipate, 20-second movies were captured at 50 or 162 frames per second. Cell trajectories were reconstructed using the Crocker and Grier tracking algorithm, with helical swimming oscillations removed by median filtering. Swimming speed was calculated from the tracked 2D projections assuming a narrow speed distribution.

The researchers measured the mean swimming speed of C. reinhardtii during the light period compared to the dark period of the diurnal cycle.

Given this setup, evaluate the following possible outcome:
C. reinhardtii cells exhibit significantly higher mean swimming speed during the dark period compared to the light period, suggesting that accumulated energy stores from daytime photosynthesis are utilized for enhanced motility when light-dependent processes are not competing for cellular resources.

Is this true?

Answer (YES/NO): YES